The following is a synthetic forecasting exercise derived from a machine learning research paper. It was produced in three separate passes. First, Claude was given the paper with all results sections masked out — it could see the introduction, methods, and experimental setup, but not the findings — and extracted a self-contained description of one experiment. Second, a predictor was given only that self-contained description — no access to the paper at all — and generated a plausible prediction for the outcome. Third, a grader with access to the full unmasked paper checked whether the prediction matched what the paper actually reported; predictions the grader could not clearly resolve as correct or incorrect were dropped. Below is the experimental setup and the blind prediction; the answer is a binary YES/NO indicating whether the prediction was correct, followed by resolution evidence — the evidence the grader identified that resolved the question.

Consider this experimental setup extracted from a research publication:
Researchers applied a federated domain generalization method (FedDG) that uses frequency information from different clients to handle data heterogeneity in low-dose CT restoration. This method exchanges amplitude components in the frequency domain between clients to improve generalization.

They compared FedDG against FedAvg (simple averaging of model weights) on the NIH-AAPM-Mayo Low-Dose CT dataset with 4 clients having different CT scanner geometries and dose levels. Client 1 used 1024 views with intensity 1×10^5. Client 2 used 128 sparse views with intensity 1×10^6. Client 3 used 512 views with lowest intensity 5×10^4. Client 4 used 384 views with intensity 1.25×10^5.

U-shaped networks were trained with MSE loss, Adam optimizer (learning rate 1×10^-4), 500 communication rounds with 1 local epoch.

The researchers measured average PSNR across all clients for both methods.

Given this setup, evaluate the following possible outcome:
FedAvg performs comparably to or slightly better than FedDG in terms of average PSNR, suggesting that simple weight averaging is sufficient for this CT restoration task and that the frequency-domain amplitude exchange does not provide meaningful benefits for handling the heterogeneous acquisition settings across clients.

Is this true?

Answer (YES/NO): YES